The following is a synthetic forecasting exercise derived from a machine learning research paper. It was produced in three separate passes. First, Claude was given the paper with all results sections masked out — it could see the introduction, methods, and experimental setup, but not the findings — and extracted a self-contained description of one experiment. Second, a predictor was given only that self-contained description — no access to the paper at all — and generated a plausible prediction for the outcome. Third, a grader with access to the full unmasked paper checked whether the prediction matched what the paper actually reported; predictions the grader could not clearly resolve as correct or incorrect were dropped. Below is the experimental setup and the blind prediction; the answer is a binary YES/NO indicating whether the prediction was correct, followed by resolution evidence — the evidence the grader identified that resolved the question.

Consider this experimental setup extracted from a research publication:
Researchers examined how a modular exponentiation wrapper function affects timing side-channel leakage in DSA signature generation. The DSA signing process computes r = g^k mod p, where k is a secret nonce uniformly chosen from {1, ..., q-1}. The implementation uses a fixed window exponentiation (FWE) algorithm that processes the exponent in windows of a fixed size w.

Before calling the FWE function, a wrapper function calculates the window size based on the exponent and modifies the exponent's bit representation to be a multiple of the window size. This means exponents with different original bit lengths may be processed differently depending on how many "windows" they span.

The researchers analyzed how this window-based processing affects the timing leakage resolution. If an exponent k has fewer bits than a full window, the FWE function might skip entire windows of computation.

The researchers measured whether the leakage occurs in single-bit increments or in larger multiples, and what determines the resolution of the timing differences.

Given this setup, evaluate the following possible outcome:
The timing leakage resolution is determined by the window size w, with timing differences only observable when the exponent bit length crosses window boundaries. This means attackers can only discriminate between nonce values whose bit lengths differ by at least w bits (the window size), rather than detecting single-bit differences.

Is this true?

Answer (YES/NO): YES